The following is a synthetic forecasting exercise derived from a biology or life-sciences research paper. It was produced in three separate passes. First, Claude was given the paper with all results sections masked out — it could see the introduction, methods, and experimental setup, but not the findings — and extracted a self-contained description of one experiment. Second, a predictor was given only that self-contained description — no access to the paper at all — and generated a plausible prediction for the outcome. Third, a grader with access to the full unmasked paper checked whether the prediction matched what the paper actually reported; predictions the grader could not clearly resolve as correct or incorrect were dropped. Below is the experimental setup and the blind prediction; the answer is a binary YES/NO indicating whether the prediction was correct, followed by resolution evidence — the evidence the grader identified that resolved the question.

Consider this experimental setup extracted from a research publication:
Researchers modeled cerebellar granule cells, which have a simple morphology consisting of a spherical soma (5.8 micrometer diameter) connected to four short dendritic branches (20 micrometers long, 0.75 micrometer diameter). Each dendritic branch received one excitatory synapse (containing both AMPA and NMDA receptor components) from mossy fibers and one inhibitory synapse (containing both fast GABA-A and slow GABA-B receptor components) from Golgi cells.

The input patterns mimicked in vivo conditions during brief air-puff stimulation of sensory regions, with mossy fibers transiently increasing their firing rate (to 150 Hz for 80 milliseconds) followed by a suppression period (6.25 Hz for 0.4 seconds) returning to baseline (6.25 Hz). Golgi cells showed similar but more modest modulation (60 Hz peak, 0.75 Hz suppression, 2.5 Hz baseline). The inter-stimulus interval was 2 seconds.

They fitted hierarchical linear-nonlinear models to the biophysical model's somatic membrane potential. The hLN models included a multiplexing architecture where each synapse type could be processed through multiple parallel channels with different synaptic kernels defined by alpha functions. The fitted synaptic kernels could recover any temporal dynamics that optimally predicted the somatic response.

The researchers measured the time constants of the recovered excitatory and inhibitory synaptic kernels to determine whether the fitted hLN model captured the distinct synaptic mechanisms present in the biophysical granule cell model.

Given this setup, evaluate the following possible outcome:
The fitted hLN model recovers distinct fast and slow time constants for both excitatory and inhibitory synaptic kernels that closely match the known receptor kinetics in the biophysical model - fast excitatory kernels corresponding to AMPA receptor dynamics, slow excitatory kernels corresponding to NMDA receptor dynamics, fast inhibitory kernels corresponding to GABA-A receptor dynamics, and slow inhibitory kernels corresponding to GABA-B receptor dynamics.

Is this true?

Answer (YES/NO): YES